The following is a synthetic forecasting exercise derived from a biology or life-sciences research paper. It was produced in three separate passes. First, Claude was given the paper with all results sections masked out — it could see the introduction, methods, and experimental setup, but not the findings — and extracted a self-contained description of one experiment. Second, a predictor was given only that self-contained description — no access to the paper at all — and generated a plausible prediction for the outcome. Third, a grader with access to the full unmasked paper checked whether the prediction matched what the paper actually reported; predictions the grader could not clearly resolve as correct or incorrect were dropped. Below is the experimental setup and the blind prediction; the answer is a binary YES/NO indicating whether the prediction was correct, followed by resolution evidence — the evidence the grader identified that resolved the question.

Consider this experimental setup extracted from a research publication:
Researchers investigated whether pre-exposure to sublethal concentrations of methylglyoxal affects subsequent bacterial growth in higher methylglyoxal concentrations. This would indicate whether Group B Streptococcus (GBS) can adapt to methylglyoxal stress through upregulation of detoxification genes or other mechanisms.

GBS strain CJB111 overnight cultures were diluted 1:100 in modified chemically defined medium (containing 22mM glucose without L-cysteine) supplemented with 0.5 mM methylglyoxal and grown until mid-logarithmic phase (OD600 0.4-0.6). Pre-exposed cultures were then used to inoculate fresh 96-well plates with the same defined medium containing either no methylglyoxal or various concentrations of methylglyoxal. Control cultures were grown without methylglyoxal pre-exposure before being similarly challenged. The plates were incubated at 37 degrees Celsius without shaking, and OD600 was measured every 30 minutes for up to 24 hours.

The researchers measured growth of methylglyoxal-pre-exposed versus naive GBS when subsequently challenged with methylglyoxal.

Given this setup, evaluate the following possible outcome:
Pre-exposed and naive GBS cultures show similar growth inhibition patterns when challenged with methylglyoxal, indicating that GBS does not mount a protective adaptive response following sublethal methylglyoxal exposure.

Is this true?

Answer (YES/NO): YES